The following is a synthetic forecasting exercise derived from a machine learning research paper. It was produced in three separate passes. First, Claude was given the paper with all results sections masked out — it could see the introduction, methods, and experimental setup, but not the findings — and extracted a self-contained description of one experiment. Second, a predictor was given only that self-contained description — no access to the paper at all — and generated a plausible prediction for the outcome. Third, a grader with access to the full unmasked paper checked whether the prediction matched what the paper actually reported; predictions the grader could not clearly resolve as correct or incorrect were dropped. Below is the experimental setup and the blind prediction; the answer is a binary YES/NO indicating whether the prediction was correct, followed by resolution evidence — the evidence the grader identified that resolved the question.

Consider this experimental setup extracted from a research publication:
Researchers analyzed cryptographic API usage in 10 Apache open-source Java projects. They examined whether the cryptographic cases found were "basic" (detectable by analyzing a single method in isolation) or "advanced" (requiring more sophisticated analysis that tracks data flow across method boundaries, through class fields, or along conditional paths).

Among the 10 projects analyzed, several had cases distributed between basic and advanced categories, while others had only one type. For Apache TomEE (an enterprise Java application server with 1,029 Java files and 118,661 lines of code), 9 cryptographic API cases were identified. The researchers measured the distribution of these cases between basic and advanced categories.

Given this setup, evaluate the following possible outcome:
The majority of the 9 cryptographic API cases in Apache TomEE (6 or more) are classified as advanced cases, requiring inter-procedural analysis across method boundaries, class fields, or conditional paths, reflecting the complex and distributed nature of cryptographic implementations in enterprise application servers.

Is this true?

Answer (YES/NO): NO